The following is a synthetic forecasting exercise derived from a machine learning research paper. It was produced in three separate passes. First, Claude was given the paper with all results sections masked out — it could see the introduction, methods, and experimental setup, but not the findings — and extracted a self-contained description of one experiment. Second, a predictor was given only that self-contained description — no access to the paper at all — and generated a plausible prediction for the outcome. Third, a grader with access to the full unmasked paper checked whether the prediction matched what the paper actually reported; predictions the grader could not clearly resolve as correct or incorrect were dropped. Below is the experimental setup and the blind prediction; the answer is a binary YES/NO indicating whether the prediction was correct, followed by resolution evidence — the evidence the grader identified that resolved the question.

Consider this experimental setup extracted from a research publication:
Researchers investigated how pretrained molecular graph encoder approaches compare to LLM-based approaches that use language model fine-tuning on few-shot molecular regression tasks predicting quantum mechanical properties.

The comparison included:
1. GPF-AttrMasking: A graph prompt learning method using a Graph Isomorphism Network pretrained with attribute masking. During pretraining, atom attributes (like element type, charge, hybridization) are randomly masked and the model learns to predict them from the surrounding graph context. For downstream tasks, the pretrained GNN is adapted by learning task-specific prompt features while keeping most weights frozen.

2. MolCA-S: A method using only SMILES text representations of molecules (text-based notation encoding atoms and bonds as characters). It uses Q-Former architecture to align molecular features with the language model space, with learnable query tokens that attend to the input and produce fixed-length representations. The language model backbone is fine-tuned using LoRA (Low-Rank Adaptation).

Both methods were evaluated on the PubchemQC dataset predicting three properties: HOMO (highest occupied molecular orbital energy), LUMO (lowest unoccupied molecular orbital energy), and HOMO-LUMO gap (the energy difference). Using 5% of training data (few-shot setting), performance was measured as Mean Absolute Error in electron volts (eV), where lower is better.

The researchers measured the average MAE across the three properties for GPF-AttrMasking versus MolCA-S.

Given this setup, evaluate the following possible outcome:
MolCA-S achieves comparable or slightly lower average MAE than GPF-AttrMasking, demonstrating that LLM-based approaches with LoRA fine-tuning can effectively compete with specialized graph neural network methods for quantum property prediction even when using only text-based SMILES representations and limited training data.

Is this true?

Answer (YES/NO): NO